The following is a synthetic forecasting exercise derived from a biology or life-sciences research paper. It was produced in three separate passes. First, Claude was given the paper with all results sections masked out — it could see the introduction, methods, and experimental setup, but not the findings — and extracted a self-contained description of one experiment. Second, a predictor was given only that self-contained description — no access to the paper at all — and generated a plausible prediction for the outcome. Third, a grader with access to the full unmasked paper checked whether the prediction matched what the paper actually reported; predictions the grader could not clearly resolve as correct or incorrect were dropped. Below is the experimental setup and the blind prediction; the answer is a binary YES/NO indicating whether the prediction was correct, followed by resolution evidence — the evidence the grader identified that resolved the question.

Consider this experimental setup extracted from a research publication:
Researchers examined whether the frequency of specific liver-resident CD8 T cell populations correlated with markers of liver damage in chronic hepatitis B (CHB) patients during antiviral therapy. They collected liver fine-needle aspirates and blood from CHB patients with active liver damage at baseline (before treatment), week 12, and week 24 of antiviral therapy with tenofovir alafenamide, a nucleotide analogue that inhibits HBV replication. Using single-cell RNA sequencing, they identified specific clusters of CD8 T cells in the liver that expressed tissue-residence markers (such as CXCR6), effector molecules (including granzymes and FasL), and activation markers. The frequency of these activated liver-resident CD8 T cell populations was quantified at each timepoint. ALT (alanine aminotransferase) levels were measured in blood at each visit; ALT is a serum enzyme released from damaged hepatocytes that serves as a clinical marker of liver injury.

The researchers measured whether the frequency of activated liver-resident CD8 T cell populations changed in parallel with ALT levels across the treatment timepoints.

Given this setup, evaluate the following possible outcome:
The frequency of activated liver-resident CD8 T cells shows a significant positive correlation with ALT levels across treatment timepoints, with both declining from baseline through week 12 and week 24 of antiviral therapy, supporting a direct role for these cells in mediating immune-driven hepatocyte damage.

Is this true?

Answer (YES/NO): NO